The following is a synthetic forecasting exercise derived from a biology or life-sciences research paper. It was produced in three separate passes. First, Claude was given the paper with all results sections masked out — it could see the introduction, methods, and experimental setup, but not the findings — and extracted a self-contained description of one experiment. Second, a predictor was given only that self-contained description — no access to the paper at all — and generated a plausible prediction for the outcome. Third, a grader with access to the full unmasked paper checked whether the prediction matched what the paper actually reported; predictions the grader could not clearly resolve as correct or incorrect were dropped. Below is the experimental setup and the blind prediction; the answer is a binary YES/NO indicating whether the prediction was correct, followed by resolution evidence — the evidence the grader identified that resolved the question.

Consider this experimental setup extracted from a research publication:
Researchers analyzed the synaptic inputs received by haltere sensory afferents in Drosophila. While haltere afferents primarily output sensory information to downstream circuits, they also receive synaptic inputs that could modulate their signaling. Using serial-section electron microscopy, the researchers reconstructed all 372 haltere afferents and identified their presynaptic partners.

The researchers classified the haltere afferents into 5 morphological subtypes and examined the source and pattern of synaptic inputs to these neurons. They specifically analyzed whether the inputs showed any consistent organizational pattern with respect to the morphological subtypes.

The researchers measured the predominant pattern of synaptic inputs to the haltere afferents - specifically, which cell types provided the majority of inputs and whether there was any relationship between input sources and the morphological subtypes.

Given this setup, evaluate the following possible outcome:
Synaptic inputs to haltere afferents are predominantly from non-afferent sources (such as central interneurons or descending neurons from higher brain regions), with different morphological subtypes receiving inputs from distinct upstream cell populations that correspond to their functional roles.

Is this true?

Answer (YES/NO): NO